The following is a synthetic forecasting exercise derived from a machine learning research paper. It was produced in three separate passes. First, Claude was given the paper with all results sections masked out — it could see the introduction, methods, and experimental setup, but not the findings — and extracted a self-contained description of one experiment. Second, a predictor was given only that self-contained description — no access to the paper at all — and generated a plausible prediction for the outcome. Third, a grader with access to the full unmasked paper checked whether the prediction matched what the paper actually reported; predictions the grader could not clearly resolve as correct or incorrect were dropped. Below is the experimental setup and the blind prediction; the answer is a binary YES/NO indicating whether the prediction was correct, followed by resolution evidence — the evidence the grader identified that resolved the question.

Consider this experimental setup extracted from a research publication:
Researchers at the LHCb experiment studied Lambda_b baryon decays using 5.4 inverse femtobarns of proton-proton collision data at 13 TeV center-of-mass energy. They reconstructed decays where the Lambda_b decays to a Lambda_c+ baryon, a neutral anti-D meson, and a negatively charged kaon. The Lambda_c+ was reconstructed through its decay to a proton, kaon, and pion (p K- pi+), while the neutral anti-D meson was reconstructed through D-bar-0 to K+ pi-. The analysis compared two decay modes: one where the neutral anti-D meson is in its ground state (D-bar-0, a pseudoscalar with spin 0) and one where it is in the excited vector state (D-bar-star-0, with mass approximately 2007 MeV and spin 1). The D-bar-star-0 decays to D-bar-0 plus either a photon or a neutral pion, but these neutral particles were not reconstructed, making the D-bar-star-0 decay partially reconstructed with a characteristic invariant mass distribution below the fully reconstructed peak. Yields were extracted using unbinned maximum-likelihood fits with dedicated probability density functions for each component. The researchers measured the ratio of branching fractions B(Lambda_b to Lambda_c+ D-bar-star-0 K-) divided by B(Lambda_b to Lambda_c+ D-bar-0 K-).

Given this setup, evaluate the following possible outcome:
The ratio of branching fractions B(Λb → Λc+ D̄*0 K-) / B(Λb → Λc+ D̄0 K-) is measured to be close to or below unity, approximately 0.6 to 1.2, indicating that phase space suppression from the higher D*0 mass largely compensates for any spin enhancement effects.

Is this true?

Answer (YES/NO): NO